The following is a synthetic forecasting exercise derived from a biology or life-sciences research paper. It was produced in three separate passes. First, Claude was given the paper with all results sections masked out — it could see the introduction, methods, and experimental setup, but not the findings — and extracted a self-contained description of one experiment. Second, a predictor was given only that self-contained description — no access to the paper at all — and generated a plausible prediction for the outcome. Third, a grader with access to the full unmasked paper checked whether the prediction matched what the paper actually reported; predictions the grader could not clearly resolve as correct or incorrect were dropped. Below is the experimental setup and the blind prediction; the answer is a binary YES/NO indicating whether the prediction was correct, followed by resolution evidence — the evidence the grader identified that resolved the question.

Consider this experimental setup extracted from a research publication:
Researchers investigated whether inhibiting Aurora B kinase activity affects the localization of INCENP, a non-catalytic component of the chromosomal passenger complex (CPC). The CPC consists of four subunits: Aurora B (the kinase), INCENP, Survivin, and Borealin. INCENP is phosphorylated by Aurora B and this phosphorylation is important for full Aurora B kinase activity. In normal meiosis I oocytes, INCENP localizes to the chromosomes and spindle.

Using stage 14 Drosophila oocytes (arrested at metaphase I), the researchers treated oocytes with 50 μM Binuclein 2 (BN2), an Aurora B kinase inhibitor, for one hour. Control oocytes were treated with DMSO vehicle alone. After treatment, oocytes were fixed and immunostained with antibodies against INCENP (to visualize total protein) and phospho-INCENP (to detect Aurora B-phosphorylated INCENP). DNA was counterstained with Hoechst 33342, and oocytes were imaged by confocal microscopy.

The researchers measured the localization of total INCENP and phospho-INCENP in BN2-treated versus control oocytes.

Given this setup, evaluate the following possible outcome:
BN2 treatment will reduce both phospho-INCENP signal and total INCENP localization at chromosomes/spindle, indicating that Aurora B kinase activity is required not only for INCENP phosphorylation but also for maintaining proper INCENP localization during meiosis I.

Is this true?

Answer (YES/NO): NO